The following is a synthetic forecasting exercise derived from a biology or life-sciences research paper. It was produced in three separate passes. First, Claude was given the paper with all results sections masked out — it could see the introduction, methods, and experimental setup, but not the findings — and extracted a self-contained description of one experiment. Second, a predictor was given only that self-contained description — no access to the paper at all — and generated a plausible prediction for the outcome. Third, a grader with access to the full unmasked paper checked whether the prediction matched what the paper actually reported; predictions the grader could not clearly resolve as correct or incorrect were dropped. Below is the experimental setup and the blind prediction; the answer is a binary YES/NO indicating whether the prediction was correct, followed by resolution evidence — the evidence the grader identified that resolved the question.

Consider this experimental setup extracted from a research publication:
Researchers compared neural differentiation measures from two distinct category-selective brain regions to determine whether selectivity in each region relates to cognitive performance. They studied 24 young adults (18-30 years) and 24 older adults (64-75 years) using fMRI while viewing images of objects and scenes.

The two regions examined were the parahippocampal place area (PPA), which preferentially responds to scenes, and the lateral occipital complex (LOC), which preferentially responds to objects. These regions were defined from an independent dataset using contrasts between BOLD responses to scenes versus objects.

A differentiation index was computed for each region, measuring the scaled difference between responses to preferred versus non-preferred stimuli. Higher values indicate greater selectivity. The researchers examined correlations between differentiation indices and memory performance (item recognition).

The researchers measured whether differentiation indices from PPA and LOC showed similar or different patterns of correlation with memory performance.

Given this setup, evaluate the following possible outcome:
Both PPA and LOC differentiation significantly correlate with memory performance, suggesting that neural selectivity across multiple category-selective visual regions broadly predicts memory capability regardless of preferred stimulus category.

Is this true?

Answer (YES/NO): NO